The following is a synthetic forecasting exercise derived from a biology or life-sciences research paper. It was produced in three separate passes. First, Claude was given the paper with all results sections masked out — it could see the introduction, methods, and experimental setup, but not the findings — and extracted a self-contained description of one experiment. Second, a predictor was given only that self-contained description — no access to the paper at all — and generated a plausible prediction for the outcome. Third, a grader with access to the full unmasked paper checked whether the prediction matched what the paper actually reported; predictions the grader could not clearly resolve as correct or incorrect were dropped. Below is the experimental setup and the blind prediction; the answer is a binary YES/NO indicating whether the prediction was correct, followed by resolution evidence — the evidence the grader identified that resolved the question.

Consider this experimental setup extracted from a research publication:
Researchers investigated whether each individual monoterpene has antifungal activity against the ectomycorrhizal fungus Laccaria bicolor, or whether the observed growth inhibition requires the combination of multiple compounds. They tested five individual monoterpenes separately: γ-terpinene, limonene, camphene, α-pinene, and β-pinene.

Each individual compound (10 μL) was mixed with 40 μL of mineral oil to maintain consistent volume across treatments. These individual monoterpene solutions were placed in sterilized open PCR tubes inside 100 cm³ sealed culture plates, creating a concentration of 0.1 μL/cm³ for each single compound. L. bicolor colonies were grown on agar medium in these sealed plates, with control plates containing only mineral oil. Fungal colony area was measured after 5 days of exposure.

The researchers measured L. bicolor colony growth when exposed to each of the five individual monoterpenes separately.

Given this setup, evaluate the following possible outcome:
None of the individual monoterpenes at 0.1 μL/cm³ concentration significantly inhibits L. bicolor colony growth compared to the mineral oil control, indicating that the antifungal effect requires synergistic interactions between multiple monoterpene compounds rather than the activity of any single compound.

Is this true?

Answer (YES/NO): NO